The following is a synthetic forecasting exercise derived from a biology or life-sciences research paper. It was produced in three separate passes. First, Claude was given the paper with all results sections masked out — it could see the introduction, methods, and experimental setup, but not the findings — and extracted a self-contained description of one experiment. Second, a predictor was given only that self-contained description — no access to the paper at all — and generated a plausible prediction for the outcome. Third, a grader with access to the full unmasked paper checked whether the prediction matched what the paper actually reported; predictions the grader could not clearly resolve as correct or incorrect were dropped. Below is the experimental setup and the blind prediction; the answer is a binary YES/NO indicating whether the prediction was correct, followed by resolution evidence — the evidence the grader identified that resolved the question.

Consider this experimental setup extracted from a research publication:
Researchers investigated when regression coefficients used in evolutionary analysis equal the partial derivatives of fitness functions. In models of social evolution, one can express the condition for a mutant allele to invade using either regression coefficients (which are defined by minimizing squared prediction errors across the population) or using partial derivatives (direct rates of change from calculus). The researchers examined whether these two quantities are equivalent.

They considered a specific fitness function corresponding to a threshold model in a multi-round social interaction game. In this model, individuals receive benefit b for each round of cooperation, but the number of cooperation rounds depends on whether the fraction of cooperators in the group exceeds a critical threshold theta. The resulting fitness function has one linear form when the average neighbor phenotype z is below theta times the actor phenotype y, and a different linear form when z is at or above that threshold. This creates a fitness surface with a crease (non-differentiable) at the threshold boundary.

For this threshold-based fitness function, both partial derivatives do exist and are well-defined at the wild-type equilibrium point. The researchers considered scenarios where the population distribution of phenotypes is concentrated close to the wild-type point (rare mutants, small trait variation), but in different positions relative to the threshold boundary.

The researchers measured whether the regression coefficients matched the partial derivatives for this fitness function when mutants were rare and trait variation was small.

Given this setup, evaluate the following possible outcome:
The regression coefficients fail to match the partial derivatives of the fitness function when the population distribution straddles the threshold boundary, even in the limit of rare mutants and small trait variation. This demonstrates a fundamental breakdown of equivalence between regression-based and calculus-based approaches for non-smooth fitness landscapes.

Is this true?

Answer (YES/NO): NO